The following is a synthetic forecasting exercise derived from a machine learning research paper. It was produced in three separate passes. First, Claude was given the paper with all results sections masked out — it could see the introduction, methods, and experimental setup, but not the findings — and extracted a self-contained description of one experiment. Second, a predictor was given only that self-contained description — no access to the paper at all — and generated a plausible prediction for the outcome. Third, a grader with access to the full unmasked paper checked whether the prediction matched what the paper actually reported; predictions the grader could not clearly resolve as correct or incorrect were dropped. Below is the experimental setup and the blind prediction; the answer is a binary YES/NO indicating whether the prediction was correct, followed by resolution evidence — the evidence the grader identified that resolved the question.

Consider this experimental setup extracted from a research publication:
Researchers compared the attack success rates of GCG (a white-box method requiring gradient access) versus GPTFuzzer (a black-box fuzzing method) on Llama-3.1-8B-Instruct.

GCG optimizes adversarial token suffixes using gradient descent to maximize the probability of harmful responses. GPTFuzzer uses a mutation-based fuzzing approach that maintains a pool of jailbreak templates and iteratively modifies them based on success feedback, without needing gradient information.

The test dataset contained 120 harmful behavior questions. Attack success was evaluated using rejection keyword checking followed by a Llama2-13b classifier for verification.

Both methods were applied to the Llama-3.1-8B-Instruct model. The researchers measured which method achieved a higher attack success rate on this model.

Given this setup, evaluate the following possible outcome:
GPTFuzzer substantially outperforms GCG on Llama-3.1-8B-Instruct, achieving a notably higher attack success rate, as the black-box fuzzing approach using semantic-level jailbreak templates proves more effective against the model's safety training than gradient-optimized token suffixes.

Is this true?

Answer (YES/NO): YES